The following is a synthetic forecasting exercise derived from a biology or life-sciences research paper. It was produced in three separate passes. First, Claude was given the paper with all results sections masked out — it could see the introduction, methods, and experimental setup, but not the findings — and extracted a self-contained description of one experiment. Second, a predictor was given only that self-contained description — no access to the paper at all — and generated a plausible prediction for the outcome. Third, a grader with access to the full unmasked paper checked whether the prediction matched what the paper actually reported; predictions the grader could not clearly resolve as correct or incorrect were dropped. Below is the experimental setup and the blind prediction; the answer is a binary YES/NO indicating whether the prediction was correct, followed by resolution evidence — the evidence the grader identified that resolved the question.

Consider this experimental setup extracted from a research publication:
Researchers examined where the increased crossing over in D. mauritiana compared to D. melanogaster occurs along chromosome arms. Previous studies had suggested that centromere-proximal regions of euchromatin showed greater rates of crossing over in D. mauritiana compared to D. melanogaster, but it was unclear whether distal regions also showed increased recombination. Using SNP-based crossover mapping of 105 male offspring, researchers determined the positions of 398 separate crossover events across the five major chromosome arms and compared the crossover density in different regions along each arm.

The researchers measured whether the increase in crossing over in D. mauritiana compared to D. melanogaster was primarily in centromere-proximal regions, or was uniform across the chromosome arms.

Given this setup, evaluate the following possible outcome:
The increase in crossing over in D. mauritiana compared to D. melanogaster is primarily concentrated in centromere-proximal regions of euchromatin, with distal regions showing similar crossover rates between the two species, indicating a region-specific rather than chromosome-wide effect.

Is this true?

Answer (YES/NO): YES